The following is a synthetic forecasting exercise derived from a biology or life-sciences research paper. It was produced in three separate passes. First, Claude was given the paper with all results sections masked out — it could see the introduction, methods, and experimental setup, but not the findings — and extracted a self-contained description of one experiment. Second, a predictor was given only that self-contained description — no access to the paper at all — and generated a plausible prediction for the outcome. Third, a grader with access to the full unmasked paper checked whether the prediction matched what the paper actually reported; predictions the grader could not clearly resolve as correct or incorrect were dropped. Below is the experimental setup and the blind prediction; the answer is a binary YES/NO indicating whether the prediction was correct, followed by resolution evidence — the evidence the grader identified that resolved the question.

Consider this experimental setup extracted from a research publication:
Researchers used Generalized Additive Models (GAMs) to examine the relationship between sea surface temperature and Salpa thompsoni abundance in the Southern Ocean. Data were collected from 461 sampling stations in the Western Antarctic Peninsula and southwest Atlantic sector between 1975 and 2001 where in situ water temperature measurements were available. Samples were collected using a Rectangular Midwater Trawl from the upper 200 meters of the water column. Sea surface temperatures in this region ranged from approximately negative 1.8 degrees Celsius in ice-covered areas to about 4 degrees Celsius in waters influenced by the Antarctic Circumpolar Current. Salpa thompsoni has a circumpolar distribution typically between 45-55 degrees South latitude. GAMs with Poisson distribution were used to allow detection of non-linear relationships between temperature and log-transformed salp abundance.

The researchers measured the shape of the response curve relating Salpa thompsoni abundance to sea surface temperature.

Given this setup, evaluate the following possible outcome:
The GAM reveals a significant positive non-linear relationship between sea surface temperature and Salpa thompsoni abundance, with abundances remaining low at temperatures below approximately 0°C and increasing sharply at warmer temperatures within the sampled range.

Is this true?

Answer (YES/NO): NO